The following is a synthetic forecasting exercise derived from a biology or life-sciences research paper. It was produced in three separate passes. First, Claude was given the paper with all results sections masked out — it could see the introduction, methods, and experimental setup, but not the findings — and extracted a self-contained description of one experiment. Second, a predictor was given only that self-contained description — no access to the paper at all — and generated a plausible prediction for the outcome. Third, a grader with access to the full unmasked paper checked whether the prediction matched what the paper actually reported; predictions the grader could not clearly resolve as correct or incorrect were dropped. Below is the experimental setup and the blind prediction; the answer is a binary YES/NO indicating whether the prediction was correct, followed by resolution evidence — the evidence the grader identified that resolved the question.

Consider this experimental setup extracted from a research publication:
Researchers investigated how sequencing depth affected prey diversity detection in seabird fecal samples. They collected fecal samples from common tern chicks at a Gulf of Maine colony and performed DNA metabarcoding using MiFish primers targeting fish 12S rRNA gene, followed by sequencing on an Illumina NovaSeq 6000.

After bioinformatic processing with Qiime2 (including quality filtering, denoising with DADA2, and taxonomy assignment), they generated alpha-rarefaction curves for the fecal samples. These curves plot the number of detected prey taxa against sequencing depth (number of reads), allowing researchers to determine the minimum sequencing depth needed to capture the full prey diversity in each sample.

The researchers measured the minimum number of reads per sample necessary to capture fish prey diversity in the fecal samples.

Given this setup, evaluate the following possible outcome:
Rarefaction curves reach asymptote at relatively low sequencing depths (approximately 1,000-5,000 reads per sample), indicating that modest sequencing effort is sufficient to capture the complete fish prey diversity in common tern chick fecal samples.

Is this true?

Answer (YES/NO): NO